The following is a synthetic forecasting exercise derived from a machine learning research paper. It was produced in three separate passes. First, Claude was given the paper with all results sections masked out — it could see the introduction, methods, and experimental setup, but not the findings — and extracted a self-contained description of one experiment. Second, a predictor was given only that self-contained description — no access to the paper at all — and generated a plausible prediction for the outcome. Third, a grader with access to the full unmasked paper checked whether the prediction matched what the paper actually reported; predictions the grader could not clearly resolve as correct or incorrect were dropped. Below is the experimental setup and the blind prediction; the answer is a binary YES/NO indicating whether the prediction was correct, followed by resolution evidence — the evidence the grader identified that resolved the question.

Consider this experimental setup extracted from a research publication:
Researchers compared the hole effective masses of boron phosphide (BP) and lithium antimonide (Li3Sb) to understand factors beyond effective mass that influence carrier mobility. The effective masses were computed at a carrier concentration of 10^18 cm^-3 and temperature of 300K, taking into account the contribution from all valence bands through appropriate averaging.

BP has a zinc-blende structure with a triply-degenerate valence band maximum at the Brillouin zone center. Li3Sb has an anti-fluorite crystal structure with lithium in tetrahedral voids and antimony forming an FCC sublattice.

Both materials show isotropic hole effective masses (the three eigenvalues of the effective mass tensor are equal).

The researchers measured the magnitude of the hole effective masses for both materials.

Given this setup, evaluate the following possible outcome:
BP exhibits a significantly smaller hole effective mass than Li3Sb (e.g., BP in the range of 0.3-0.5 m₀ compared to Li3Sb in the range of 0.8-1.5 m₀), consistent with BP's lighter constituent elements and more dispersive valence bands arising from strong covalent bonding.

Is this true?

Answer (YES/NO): NO